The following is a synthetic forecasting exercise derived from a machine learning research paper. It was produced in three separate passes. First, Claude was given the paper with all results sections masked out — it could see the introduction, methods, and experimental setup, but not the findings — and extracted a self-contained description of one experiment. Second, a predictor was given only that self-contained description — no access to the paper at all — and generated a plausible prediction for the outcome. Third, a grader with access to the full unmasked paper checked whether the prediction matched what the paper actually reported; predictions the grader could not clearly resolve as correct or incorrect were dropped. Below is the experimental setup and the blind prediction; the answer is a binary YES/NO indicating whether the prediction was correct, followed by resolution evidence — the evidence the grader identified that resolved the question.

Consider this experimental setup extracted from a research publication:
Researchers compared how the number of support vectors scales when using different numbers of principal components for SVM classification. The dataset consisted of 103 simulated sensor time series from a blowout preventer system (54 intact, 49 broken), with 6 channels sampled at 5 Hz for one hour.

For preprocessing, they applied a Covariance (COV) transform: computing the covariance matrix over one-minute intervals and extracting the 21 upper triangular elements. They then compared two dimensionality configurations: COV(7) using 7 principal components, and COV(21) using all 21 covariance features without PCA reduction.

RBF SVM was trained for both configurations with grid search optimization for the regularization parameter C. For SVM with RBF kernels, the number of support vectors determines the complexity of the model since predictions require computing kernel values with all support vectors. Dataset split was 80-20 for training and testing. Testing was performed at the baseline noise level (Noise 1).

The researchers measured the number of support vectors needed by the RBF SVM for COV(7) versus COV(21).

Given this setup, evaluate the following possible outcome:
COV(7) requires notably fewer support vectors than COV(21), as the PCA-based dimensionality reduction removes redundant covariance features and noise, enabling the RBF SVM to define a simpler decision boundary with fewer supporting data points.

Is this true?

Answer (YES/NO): NO